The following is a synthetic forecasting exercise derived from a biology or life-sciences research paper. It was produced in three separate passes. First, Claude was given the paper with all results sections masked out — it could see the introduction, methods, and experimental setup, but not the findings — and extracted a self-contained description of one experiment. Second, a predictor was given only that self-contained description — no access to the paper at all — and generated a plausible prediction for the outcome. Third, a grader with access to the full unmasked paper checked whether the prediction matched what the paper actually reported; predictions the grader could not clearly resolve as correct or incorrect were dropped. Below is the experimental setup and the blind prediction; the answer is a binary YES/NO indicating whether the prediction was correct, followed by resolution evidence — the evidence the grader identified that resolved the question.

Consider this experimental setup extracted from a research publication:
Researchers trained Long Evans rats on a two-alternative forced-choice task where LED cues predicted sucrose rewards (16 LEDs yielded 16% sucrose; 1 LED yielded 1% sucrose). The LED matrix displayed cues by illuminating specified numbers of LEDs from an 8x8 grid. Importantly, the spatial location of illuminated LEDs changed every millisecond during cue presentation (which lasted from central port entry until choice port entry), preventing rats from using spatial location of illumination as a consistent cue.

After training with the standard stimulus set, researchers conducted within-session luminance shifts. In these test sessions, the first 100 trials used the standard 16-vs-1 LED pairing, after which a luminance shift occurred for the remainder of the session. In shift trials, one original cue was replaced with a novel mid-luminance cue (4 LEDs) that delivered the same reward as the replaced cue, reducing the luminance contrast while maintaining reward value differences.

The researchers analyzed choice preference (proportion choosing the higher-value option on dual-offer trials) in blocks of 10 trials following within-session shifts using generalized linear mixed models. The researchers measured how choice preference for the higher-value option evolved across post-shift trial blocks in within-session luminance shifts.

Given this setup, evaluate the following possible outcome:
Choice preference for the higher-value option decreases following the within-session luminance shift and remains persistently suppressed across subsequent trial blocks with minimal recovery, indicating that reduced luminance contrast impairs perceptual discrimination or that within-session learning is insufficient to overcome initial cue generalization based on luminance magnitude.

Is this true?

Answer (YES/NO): YES